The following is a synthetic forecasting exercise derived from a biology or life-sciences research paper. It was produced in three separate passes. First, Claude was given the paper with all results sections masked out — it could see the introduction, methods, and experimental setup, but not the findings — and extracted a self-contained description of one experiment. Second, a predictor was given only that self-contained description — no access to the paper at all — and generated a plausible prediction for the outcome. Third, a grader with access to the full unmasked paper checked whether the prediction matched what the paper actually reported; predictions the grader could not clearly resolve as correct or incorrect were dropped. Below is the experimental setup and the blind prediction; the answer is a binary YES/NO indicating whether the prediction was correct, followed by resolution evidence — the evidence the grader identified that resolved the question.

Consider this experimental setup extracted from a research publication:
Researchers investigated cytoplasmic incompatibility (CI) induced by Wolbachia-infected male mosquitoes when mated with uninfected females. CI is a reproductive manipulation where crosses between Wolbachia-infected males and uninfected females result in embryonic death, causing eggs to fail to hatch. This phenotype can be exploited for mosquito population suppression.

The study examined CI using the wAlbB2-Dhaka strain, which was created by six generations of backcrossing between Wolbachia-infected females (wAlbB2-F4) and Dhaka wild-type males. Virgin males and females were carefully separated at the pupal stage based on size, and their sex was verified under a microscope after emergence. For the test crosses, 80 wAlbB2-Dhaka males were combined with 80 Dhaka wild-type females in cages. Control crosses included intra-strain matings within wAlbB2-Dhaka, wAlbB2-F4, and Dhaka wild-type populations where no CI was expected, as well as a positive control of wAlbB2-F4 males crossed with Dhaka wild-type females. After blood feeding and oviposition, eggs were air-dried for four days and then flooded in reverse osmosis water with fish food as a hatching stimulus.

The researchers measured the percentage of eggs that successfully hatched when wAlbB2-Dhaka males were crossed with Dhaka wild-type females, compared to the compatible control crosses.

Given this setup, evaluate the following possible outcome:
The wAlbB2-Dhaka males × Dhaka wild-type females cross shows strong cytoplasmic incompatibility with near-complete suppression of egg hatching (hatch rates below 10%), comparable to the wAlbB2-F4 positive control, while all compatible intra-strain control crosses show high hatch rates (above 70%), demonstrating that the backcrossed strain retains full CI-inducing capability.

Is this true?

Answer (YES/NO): YES